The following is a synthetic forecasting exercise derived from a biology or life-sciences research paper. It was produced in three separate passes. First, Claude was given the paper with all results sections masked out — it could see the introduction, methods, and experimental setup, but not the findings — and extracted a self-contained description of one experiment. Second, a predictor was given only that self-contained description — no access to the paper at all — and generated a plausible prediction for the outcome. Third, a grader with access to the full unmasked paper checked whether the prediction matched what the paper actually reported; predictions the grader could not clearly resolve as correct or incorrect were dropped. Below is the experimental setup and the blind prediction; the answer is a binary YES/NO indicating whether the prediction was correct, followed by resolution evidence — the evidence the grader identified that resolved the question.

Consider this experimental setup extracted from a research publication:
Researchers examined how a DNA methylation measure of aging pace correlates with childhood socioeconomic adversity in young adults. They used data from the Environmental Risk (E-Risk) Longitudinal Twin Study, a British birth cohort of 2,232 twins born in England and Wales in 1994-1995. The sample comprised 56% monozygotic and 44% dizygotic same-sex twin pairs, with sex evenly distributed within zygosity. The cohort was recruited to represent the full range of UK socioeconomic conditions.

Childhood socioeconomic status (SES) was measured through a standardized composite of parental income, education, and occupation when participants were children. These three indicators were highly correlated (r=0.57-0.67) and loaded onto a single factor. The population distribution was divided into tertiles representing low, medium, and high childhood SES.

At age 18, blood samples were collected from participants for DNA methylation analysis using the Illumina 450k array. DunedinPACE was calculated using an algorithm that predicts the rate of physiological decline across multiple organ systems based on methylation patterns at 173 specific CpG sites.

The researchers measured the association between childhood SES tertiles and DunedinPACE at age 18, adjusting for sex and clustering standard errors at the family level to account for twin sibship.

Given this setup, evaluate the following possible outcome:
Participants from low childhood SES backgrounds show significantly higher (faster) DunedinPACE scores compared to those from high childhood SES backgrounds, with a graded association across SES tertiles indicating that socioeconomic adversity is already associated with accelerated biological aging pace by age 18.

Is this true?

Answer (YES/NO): YES